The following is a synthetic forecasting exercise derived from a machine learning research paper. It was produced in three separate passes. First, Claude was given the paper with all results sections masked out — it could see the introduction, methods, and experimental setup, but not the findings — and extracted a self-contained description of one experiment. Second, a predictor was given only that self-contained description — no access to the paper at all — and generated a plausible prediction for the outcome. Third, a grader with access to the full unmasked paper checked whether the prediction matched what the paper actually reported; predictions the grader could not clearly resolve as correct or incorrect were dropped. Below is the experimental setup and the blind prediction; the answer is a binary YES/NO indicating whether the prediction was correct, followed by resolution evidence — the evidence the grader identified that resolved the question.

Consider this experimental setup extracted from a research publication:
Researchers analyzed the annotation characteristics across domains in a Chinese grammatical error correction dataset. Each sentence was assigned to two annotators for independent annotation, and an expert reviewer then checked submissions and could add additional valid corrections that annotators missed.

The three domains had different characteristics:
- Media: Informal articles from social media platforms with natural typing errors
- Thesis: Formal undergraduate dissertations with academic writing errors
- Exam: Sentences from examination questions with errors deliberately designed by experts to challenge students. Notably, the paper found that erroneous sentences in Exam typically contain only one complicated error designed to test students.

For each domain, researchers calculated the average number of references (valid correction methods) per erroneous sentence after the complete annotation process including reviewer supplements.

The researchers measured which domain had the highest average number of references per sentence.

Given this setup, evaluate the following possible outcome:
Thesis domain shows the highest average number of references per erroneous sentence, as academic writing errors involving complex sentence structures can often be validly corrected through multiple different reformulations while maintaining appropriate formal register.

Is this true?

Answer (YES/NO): NO